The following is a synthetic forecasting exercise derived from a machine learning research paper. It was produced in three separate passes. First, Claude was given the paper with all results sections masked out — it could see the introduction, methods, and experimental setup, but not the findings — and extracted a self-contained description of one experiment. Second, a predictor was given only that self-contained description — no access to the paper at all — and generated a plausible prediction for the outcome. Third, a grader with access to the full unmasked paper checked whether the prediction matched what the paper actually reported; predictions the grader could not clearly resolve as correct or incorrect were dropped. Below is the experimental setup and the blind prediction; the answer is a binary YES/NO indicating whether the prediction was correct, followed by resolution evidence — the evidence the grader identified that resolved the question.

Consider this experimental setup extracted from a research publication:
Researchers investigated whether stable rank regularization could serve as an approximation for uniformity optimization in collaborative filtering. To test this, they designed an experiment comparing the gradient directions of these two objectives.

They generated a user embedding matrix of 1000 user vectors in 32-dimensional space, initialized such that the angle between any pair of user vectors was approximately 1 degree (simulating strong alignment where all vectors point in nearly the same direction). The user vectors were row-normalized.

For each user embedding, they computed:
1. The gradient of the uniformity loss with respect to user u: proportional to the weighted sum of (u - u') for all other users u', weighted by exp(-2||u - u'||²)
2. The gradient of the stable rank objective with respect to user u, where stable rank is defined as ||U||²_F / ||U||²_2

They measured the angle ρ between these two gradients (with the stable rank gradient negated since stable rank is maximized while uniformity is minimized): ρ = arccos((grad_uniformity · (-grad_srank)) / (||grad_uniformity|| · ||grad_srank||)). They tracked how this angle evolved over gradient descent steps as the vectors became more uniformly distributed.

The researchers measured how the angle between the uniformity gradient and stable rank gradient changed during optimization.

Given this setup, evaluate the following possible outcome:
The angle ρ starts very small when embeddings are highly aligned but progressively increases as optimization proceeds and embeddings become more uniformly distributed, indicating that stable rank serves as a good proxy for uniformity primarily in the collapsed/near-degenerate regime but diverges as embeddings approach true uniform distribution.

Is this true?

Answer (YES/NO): YES